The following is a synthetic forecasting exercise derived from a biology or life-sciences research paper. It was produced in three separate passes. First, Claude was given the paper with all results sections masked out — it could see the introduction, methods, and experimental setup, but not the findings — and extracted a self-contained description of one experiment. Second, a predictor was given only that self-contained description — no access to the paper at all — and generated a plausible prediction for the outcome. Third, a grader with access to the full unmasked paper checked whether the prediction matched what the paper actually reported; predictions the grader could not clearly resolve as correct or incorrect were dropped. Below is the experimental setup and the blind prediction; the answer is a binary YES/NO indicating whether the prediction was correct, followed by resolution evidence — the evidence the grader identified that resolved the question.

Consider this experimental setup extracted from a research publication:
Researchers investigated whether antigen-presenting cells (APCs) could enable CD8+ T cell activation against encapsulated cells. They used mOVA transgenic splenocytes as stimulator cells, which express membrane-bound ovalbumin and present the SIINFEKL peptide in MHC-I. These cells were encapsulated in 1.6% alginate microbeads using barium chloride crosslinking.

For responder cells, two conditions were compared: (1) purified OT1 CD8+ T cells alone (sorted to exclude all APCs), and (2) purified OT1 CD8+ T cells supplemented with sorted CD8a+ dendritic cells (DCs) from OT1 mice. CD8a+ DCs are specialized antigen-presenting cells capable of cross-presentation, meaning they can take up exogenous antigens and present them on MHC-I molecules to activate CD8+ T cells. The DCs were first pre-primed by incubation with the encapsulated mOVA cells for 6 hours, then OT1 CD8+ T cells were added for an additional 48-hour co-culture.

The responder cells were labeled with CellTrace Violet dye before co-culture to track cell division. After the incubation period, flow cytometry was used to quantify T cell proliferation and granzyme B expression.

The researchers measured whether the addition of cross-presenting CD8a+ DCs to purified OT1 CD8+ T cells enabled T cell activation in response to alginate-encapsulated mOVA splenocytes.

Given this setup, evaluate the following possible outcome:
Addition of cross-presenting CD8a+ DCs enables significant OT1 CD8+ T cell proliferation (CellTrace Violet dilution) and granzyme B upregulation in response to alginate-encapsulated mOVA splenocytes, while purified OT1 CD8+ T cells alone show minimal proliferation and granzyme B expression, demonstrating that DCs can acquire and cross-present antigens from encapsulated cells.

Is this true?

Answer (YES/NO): YES